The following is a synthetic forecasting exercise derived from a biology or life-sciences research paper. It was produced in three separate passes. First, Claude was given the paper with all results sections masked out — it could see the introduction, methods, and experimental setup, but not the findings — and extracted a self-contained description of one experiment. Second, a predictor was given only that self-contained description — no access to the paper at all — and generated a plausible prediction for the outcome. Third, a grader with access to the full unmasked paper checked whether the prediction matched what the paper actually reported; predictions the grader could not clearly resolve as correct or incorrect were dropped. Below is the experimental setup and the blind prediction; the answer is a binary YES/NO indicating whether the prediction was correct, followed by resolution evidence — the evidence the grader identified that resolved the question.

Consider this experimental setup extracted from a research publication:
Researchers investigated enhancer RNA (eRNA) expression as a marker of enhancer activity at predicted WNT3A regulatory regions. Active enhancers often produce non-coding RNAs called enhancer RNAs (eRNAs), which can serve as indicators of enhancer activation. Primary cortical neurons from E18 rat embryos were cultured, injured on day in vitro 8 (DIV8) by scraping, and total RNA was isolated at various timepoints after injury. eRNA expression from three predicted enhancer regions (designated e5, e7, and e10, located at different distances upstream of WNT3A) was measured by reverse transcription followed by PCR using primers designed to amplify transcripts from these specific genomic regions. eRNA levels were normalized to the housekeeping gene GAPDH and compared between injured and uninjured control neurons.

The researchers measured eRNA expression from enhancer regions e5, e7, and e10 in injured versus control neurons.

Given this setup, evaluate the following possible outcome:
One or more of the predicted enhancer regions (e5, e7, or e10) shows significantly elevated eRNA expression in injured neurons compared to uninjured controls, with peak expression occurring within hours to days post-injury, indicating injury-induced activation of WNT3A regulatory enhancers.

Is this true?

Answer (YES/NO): YES